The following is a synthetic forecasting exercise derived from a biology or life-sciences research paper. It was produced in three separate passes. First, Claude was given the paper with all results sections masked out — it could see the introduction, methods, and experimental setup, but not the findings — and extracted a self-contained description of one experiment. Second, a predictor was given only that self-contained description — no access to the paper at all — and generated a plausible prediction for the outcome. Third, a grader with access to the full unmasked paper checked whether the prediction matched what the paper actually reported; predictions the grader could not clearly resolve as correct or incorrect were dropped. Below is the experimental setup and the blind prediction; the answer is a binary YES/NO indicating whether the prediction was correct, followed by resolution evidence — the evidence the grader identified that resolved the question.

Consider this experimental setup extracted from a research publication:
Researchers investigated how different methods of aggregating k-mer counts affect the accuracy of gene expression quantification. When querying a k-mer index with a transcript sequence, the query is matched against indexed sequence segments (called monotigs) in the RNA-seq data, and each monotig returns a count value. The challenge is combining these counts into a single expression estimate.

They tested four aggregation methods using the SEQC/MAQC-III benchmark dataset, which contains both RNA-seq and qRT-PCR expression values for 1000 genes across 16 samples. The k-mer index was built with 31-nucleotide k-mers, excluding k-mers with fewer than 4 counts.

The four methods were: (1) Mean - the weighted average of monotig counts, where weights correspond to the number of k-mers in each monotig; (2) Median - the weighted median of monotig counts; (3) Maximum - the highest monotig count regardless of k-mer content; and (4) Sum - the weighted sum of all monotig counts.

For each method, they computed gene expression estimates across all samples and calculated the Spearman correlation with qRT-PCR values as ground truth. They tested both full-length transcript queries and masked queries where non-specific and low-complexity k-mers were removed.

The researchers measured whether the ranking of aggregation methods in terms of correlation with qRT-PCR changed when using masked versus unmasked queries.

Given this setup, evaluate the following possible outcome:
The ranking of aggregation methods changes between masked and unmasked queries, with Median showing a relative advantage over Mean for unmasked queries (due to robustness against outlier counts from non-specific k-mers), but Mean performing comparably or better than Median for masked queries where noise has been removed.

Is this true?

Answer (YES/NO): NO